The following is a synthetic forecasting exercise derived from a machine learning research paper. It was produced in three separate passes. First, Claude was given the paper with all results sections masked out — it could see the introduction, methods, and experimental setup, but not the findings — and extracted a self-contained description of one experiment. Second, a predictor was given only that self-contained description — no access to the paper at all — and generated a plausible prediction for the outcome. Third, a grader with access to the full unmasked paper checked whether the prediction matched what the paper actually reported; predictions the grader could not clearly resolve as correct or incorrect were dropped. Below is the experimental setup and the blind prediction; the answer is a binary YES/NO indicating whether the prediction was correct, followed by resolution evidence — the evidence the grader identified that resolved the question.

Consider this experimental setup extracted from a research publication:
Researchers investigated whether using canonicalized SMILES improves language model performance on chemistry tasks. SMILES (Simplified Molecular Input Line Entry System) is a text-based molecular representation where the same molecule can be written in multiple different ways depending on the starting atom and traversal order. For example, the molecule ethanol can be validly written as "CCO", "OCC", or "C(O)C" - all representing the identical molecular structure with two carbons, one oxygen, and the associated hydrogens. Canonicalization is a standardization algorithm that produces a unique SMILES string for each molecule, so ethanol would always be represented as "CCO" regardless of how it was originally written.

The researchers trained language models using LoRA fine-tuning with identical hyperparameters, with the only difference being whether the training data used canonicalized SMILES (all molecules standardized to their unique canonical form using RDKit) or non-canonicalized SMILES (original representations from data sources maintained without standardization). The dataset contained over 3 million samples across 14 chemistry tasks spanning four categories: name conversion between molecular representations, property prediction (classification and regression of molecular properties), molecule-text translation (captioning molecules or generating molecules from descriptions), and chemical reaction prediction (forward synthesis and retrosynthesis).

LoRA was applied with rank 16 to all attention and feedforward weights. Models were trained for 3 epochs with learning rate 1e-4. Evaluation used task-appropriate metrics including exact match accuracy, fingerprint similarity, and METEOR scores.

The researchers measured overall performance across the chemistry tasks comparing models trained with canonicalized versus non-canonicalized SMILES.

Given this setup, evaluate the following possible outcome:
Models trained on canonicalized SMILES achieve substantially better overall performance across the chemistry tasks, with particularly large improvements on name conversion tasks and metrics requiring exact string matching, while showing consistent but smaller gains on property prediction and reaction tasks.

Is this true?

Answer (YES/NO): NO